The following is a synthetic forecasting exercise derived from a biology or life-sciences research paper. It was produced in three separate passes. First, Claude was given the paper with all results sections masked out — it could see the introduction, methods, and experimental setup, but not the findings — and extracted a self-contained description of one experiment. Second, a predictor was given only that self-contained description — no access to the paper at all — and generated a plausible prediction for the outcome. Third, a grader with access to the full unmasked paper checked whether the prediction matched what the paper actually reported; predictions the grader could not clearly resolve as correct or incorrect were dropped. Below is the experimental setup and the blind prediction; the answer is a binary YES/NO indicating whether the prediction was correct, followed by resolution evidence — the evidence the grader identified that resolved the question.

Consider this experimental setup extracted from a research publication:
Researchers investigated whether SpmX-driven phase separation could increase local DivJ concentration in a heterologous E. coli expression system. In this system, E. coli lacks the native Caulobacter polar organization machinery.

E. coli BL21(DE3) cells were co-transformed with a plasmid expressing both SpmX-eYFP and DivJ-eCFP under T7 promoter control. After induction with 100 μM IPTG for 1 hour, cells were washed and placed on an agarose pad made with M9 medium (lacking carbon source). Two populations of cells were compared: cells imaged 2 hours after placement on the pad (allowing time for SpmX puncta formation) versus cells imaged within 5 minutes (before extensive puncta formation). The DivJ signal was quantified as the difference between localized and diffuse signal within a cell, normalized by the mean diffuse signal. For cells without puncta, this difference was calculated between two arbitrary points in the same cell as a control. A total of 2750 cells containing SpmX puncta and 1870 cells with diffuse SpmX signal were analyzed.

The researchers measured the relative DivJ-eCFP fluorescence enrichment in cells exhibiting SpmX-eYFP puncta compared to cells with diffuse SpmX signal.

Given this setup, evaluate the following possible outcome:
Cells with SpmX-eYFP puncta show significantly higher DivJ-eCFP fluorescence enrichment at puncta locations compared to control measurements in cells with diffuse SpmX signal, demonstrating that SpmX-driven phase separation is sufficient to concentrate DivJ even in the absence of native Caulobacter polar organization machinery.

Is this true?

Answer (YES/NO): YES